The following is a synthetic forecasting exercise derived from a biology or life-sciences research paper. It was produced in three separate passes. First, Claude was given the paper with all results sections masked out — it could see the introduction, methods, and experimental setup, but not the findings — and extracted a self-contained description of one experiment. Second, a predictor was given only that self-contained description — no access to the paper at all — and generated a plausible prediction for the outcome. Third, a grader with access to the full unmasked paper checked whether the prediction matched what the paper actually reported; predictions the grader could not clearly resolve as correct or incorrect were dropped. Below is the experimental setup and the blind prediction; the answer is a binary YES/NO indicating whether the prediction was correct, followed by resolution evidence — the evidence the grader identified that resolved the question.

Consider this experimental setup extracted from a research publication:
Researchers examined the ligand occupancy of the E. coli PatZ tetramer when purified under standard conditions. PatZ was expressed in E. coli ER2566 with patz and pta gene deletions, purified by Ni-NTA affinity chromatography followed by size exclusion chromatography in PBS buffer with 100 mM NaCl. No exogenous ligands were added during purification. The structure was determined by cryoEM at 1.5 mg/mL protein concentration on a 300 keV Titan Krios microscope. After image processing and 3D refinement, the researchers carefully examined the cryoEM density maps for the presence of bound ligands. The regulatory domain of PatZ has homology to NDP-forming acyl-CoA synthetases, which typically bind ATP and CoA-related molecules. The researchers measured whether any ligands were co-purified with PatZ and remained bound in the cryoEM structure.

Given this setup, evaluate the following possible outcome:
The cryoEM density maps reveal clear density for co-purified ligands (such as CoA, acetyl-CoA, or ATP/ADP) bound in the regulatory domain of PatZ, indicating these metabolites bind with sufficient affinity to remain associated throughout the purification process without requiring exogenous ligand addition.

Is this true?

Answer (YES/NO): NO